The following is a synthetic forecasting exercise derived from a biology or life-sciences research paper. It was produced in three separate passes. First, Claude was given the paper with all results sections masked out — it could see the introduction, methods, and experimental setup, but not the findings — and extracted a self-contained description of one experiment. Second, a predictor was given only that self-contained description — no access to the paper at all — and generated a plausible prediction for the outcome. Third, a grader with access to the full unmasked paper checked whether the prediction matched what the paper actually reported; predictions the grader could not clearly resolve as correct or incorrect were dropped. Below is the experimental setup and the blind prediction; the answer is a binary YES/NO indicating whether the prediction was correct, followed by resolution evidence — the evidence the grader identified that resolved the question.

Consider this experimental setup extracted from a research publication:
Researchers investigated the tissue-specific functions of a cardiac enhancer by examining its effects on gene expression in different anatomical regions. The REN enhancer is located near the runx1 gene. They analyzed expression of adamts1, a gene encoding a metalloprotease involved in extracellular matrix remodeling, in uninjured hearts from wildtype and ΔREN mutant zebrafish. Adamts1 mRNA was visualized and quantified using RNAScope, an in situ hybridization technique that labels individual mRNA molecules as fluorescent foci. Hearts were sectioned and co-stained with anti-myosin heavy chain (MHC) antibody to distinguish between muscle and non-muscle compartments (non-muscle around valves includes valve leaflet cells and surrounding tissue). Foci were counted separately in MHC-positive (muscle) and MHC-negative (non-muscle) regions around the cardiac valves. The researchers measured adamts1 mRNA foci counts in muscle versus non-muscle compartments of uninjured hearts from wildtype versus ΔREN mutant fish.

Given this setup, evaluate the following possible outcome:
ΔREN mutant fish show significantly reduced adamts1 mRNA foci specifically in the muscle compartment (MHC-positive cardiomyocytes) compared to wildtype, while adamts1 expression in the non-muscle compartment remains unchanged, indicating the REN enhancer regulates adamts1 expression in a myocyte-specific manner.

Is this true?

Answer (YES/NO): NO